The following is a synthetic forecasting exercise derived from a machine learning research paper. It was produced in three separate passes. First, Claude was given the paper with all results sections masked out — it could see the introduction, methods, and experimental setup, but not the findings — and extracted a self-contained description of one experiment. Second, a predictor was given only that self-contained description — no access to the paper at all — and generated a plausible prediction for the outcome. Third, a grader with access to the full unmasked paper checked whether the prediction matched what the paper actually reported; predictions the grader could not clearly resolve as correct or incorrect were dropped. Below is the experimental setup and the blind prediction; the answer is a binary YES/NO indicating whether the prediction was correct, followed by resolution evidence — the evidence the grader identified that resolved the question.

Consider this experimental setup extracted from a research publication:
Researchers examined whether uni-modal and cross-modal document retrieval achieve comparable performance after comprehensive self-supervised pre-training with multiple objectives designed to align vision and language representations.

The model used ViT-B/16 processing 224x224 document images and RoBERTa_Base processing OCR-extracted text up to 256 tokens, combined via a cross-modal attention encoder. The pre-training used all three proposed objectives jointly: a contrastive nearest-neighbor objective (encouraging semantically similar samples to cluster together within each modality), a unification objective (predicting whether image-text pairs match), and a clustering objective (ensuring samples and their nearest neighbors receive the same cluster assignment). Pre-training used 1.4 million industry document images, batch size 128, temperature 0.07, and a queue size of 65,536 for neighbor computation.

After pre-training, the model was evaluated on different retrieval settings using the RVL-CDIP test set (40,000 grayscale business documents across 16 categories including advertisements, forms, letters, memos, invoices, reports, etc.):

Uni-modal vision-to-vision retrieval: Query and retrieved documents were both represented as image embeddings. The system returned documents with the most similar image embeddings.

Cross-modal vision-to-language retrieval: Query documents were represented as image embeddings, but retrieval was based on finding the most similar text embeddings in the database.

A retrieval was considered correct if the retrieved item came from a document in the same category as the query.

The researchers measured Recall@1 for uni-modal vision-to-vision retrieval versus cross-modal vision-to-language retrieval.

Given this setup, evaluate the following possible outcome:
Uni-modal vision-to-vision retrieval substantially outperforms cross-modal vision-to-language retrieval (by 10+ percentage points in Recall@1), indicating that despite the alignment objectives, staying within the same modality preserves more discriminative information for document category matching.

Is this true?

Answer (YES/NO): NO